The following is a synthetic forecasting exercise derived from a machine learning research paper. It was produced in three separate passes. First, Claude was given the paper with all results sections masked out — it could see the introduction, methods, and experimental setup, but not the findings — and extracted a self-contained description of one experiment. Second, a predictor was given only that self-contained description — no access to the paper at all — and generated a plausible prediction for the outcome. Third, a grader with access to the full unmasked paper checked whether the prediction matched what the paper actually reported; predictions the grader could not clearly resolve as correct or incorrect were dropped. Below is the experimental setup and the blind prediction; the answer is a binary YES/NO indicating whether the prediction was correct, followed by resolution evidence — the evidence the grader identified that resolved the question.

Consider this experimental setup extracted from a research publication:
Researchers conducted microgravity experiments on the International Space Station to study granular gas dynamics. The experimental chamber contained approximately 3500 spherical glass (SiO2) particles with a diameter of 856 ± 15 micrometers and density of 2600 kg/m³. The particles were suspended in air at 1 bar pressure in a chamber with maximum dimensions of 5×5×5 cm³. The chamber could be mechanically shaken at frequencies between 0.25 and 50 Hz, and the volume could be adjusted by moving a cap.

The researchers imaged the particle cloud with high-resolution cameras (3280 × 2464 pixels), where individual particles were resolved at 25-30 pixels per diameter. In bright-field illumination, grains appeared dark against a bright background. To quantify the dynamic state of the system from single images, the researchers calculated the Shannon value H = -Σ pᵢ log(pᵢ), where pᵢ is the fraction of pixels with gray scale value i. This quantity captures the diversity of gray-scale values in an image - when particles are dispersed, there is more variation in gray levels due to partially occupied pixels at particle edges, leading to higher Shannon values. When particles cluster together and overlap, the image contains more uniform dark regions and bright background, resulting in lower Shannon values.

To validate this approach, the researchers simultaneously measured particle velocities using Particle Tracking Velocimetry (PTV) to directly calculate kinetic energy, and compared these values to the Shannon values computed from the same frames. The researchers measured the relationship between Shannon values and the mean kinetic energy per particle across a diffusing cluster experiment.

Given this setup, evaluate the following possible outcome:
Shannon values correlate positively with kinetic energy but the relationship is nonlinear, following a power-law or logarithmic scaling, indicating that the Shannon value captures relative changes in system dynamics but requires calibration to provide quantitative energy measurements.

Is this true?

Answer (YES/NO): NO